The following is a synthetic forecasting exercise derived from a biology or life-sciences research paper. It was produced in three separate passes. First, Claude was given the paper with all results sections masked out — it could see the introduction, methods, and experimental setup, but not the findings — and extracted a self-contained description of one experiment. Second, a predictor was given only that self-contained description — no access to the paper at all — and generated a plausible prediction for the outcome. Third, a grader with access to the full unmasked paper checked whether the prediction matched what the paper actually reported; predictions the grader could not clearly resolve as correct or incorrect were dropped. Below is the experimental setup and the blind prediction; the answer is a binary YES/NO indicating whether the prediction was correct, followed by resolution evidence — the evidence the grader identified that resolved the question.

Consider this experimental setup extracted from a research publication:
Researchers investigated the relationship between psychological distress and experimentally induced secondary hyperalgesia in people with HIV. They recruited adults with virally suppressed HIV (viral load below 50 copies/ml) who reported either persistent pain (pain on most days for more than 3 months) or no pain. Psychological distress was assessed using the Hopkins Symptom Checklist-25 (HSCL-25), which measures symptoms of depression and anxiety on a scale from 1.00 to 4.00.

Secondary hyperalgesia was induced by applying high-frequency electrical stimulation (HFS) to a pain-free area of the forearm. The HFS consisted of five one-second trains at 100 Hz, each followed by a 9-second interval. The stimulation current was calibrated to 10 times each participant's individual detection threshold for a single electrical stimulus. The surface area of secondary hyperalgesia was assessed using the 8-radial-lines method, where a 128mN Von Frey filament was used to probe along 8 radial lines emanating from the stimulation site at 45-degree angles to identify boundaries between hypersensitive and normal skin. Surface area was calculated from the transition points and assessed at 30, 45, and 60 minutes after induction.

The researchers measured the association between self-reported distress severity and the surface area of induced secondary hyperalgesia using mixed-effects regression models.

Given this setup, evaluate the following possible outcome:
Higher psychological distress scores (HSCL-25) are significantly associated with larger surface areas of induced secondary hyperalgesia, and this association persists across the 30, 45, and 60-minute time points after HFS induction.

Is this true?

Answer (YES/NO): YES